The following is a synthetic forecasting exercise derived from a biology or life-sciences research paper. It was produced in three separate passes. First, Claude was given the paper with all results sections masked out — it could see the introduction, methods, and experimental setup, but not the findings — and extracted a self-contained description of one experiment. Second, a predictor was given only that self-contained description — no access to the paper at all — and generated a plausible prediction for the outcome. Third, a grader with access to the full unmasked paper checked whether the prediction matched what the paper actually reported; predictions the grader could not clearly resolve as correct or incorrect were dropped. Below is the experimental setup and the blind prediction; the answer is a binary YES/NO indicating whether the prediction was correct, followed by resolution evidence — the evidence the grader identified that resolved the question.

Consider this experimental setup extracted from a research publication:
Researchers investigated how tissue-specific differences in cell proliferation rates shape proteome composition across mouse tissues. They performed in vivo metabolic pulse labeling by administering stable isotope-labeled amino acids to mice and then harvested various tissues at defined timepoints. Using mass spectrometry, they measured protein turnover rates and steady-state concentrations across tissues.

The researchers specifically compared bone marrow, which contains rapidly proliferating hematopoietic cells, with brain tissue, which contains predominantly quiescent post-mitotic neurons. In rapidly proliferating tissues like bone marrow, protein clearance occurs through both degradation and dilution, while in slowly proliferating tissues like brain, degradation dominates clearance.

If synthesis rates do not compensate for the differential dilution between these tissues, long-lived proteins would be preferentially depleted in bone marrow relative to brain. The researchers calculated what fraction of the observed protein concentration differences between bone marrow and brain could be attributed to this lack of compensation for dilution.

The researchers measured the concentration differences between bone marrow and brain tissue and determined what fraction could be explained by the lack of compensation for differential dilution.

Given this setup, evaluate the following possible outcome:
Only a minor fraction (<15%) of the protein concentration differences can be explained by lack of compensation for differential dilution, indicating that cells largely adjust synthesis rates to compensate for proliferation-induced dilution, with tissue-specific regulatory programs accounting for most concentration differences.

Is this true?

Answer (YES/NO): NO